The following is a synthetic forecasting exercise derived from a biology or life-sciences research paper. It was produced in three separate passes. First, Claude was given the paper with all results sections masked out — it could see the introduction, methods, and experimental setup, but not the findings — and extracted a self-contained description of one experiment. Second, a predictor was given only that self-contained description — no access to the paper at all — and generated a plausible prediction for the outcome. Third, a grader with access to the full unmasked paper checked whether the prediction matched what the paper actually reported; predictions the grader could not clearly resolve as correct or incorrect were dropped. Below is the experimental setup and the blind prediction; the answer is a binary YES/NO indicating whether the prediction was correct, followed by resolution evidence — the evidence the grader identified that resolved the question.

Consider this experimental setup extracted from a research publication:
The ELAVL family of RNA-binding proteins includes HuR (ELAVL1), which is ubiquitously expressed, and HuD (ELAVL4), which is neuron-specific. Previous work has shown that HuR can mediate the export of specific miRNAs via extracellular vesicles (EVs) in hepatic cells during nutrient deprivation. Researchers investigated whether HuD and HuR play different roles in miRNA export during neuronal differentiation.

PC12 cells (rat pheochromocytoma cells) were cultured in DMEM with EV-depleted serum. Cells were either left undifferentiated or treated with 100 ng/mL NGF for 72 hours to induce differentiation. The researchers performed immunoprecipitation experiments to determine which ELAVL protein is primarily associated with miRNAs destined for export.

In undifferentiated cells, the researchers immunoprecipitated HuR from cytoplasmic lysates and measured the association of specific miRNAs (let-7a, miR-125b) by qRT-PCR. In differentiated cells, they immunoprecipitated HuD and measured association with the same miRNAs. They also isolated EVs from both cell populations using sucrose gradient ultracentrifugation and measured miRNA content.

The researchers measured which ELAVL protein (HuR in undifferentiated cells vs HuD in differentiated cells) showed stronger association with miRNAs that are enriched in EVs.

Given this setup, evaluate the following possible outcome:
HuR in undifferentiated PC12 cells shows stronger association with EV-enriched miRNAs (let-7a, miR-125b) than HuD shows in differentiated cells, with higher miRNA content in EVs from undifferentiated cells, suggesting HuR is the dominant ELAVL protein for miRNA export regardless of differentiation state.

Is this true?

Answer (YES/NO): NO